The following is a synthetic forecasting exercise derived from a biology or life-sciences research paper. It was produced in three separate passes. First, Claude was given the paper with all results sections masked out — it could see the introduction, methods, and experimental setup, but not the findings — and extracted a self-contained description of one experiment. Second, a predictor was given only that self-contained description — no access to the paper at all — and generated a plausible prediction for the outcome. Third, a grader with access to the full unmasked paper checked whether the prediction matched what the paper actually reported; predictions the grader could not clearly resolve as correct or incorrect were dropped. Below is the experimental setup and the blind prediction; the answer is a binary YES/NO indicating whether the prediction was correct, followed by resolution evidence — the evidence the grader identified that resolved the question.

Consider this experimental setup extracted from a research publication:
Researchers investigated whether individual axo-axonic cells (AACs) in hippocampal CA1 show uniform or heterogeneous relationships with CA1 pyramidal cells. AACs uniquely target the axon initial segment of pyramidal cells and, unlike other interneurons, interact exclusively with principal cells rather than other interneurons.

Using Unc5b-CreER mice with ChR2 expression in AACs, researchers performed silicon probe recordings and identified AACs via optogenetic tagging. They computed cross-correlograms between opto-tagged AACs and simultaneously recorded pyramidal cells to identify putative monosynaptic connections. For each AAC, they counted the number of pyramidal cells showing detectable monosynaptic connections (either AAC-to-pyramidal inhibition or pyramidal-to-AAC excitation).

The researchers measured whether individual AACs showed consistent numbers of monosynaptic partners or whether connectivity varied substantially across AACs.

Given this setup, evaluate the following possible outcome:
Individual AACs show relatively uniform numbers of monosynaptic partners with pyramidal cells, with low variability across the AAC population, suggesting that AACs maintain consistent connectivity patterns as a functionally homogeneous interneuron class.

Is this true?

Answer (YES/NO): NO